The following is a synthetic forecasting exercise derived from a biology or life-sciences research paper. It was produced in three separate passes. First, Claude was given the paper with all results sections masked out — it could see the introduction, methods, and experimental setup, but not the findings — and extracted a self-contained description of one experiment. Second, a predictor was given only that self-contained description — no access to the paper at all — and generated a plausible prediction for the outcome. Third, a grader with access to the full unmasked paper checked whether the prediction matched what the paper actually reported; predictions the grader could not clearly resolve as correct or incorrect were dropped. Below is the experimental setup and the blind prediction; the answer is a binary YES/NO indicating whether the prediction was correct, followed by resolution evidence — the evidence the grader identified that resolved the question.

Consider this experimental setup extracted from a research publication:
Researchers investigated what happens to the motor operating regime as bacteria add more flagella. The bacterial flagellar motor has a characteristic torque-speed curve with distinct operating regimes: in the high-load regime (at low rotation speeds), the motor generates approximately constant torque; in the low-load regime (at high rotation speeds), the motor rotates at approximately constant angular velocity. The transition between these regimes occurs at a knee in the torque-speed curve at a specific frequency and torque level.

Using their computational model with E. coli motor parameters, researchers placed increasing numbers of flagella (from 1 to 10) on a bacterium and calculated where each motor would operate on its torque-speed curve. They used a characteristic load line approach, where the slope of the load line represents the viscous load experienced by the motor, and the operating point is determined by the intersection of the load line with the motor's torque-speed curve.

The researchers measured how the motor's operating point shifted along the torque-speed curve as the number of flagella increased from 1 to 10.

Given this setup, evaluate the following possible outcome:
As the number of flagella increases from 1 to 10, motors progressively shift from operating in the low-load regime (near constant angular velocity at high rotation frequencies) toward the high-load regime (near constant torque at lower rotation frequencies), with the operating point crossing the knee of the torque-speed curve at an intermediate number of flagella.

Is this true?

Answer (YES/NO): NO